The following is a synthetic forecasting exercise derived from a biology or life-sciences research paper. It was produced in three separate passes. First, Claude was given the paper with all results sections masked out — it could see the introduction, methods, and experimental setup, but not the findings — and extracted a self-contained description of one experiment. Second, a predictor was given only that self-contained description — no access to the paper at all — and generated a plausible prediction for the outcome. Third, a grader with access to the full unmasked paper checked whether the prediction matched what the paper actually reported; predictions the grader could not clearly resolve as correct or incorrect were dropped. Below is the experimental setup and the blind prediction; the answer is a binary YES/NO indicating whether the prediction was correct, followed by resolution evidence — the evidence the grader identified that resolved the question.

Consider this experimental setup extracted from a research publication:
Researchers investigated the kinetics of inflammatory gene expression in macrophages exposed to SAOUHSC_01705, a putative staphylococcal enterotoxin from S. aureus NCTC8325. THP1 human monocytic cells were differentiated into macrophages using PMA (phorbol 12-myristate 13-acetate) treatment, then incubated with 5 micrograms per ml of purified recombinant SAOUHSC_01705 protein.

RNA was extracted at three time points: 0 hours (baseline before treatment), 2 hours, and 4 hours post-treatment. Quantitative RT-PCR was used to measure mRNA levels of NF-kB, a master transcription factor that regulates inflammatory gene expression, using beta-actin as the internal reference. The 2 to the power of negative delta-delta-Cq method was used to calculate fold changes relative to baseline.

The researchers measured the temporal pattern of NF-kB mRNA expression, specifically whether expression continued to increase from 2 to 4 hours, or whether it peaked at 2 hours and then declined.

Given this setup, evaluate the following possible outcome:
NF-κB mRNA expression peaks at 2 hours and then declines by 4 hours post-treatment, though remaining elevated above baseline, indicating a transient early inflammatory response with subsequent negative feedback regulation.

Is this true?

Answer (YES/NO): YES